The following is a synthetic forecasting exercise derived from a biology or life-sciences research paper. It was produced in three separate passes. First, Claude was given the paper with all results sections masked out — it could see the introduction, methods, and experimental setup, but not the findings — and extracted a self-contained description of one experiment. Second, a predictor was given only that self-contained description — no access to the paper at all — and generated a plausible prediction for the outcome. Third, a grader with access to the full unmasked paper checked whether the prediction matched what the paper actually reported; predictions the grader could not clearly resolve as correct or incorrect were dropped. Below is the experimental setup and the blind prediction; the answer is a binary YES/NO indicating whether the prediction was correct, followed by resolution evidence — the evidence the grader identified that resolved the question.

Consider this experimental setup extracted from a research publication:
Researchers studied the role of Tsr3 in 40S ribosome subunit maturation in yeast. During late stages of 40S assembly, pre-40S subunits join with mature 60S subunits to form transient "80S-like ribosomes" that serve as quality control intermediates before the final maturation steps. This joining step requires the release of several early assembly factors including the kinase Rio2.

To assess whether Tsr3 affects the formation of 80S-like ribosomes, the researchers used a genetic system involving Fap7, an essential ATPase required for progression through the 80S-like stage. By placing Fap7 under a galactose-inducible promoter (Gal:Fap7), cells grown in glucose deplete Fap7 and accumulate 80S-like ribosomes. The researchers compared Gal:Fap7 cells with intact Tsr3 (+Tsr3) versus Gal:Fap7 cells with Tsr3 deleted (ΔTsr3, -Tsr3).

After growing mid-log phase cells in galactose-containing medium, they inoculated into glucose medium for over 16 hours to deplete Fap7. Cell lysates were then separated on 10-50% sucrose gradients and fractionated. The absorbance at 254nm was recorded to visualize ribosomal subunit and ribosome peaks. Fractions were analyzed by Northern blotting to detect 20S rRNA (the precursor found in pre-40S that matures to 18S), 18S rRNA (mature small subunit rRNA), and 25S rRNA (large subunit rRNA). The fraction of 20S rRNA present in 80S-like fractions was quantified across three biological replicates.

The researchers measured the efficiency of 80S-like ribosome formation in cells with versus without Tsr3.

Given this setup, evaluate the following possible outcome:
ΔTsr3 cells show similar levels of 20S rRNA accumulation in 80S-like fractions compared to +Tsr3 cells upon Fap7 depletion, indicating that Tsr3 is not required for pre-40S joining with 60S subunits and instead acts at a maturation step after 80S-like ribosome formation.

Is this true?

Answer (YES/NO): YES